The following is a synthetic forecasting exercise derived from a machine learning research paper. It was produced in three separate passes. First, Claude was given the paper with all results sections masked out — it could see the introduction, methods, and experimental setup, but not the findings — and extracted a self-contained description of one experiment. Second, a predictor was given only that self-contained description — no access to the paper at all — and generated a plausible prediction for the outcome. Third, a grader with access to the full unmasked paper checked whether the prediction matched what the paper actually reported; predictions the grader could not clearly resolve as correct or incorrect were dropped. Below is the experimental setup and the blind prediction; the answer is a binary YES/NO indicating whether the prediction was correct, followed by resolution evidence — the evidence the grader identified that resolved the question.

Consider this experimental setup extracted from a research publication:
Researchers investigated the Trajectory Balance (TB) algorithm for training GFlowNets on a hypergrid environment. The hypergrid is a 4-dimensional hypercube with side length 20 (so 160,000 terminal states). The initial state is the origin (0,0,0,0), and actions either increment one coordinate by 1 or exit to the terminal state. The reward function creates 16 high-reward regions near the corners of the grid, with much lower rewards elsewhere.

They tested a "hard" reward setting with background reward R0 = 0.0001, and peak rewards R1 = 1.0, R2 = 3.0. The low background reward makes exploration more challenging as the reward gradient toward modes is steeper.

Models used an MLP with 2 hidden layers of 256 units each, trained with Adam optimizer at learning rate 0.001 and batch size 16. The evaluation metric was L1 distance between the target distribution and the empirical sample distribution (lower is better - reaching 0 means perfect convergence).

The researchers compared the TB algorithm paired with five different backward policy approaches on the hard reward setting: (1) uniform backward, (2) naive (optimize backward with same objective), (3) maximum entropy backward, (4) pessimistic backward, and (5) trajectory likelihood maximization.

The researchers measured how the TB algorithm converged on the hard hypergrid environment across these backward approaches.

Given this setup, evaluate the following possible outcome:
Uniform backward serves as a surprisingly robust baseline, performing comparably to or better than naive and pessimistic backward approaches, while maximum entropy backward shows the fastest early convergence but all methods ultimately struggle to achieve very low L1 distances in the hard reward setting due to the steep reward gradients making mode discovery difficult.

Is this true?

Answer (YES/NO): NO